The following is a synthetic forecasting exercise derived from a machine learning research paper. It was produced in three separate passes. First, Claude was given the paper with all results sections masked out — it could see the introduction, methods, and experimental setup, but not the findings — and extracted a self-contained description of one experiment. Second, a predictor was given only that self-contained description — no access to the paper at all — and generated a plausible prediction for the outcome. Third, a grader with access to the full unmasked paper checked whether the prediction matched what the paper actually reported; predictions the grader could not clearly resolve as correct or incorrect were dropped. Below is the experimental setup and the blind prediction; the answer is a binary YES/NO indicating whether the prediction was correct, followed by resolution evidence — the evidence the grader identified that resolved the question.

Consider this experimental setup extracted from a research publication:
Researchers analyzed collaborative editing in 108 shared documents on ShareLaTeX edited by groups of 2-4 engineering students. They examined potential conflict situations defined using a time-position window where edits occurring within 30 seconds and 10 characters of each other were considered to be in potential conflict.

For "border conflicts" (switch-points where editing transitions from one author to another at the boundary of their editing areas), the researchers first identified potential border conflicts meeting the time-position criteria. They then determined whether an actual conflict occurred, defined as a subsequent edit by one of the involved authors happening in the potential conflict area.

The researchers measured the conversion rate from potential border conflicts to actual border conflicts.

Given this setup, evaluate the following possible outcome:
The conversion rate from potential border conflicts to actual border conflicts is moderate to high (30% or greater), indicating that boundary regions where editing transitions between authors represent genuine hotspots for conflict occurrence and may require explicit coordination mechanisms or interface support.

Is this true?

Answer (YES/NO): YES